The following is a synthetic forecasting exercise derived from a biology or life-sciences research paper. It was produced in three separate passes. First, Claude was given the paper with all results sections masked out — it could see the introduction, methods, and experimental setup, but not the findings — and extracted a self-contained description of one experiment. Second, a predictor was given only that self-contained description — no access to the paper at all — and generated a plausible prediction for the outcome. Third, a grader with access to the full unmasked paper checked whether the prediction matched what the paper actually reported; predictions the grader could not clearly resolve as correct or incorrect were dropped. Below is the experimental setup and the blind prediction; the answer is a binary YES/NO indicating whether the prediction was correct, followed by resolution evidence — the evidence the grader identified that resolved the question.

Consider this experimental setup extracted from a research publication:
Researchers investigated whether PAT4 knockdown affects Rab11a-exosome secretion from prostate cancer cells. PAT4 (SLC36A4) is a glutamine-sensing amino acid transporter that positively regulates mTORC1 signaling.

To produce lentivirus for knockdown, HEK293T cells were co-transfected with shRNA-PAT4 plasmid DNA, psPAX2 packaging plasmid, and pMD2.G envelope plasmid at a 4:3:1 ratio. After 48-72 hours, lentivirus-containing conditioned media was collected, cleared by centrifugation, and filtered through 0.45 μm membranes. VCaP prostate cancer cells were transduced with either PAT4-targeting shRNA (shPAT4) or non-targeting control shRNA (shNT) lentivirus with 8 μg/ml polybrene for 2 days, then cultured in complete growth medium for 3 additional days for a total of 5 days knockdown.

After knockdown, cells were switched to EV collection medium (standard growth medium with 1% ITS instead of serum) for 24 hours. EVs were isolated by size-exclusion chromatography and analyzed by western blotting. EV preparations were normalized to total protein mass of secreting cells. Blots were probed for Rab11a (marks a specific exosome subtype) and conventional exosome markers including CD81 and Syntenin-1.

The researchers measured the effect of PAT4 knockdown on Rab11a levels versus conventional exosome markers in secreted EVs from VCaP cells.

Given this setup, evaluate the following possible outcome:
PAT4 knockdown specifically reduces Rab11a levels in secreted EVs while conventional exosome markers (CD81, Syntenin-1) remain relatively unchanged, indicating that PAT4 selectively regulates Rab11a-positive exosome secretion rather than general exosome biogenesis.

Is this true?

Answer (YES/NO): NO